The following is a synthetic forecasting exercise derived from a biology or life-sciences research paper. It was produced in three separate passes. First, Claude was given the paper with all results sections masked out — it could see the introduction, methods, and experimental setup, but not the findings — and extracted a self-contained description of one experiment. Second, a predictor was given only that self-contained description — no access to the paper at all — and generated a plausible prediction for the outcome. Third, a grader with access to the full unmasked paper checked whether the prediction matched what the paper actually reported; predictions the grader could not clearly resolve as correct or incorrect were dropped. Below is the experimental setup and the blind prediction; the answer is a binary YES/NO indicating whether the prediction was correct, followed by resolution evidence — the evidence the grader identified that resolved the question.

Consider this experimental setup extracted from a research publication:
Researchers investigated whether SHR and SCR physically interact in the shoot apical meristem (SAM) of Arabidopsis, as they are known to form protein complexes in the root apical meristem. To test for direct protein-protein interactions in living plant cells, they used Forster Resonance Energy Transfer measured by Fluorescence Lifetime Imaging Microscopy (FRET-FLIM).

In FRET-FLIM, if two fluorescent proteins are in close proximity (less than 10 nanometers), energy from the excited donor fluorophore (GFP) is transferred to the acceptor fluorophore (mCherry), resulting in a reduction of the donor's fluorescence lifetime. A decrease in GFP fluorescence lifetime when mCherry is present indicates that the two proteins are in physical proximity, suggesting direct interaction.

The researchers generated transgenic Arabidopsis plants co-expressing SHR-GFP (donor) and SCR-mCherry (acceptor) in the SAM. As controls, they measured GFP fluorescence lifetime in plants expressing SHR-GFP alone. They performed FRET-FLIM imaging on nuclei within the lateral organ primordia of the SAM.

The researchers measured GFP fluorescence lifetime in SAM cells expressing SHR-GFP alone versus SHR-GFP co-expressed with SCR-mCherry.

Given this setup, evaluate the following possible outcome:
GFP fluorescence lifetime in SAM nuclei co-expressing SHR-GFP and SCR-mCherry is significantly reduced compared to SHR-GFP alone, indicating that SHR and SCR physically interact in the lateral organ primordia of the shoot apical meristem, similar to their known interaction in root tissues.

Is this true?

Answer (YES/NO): YES